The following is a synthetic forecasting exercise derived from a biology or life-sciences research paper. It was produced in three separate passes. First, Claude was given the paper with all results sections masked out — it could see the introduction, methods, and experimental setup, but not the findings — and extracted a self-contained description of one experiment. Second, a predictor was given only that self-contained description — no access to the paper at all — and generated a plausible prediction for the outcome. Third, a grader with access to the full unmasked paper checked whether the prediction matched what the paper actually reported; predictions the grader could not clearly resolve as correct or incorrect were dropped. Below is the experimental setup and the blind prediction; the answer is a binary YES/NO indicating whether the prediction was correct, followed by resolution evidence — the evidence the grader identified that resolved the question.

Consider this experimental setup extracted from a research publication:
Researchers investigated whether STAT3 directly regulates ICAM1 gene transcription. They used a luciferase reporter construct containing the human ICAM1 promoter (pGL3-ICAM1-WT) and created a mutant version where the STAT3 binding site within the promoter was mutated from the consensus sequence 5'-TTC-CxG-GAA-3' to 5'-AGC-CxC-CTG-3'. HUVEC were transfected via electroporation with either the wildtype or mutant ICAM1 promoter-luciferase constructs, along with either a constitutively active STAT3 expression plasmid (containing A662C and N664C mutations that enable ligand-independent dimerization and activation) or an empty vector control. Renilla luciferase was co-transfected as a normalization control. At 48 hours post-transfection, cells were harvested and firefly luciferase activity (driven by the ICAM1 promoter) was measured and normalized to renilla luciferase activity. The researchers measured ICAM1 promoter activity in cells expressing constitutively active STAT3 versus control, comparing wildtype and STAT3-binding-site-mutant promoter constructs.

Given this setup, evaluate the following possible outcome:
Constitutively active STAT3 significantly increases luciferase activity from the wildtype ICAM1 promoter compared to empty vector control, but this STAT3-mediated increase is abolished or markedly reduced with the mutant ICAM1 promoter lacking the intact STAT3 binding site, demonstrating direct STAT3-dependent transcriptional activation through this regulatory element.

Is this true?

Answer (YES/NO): YES